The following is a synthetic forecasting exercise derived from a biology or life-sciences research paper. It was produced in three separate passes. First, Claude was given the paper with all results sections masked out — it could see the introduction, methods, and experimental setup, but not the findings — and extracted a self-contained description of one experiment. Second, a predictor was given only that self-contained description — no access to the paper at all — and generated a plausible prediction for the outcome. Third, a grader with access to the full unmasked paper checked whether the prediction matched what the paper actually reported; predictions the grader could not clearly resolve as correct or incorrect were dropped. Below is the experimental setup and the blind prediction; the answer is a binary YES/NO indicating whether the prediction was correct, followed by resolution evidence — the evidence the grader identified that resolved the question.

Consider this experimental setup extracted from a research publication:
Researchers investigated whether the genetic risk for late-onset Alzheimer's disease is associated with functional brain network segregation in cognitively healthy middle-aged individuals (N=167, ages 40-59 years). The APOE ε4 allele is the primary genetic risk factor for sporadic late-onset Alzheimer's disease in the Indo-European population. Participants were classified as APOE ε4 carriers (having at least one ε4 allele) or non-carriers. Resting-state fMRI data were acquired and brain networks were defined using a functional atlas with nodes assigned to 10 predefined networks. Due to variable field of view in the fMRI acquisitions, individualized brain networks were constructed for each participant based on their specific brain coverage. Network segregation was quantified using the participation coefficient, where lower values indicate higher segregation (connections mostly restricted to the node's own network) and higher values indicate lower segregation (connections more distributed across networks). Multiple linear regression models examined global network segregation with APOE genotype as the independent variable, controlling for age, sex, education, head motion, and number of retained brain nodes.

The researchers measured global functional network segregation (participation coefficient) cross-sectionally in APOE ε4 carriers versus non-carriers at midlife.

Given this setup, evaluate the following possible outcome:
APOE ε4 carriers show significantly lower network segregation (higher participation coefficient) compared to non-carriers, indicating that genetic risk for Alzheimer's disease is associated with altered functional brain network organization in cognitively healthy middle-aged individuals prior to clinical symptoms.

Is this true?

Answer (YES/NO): NO